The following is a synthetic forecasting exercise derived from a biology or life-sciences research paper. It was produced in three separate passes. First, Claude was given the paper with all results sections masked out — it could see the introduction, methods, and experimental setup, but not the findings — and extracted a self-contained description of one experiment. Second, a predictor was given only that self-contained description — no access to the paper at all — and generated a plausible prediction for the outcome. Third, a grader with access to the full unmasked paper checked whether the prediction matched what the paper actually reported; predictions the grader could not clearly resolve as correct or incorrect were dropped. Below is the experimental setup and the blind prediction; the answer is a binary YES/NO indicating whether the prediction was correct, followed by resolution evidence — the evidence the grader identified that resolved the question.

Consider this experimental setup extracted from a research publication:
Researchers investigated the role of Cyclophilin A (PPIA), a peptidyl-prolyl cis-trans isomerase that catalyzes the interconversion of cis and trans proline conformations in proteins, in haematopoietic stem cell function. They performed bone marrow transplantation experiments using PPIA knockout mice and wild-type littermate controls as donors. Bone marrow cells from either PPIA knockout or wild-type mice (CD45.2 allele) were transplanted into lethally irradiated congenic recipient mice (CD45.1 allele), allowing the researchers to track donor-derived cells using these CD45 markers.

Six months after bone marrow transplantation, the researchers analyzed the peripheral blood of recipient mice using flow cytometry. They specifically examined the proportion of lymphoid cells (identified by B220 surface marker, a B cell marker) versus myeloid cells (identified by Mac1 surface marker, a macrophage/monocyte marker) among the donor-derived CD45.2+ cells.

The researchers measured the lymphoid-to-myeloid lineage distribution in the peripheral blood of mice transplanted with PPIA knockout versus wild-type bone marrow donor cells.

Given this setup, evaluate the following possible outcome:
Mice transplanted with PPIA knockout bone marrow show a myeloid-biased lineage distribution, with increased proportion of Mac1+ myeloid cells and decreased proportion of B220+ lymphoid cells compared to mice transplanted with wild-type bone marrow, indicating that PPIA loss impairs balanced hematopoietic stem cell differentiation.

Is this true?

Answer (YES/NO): YES